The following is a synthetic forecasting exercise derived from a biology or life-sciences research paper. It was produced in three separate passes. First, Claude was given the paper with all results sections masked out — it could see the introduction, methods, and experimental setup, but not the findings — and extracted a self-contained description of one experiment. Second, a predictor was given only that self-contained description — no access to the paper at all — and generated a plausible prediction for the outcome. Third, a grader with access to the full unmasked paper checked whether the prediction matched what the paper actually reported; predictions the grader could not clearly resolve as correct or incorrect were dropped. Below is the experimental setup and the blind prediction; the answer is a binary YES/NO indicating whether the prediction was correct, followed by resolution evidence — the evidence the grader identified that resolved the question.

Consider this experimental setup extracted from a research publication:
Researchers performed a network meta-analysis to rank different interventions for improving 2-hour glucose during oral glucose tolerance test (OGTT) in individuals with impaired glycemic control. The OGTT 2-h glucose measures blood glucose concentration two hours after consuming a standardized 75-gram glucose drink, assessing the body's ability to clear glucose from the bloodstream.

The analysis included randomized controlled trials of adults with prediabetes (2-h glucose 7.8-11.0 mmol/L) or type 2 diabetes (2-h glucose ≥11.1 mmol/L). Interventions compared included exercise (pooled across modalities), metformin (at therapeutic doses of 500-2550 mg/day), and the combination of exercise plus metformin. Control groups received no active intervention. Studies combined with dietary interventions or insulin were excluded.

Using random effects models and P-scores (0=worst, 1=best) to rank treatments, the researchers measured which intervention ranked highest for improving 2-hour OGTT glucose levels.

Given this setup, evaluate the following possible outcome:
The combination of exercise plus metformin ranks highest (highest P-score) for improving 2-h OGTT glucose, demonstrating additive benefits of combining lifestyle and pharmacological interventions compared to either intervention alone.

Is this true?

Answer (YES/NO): NO